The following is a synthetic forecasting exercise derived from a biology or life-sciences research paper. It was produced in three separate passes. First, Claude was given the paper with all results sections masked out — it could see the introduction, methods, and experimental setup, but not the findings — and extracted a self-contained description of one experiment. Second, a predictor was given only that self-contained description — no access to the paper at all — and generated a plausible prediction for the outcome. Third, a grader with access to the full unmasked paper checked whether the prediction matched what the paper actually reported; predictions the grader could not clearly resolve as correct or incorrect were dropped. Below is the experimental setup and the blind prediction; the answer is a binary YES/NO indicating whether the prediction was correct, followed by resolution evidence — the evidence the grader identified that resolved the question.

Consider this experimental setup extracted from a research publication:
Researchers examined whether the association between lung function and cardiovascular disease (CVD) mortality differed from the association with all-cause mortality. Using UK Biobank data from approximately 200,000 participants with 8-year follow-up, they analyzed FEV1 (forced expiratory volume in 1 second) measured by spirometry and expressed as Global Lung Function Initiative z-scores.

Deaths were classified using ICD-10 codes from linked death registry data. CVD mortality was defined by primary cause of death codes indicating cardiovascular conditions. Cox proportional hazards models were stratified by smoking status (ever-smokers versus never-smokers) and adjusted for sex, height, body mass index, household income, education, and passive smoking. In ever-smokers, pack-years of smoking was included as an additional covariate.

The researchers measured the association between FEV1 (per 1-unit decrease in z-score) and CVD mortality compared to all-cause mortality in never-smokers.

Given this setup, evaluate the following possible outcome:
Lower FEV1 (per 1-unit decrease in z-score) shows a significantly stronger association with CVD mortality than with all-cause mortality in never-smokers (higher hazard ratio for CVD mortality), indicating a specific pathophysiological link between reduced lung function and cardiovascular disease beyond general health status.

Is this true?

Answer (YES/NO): NO